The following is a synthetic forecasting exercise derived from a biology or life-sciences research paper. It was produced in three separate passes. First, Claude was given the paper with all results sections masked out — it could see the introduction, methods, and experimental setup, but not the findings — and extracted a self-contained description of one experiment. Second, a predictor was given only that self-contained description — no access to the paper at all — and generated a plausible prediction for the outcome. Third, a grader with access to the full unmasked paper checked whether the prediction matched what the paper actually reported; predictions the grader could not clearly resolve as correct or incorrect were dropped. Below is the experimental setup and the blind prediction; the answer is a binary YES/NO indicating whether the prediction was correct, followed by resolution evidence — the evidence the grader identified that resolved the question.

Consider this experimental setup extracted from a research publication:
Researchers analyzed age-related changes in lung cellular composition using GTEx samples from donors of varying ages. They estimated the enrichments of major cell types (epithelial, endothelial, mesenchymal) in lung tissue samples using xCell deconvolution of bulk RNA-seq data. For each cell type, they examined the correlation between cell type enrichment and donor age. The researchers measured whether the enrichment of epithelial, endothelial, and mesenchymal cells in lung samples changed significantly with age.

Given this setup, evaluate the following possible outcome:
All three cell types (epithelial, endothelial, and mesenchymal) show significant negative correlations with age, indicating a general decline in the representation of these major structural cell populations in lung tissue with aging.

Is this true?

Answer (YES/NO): NO